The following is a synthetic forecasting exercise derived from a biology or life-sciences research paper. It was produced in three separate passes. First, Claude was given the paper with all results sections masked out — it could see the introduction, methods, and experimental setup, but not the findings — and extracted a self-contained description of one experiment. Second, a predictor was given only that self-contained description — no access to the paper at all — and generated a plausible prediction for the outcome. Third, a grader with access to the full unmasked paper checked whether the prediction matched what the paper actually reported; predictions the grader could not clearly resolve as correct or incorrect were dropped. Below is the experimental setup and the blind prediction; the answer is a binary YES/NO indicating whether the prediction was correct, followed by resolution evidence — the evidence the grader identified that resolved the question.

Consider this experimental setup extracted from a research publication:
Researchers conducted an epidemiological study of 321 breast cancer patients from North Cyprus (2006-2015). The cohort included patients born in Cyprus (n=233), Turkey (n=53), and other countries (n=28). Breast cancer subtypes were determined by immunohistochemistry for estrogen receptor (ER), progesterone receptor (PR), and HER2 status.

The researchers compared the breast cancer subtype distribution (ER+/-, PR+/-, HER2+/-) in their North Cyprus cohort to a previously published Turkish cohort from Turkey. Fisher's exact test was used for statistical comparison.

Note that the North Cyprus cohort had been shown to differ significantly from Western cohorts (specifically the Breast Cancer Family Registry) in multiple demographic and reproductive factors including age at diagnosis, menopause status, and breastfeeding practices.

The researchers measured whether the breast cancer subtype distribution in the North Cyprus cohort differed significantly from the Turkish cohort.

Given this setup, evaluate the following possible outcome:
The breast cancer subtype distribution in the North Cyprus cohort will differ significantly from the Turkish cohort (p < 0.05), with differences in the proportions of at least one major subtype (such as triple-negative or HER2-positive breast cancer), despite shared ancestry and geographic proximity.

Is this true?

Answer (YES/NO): NO